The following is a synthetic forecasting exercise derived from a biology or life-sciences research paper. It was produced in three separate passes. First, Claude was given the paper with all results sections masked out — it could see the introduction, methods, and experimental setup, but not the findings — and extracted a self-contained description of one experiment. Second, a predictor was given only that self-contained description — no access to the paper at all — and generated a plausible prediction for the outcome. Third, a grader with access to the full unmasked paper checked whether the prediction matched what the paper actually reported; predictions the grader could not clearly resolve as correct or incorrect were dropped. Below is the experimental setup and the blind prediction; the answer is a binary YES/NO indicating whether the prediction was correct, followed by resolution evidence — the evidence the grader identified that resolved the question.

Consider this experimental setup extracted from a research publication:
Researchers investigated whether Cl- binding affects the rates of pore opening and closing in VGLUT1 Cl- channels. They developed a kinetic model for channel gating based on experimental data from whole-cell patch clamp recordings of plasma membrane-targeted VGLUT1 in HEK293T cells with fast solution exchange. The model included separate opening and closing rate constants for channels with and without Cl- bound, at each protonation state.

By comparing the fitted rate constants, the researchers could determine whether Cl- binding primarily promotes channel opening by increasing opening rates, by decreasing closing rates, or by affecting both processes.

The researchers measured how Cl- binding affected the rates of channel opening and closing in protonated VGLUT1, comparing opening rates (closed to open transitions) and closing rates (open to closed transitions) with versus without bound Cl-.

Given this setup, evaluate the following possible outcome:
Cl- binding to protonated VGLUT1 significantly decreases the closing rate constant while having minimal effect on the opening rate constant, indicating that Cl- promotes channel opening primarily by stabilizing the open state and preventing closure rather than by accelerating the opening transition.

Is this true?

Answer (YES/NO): NO